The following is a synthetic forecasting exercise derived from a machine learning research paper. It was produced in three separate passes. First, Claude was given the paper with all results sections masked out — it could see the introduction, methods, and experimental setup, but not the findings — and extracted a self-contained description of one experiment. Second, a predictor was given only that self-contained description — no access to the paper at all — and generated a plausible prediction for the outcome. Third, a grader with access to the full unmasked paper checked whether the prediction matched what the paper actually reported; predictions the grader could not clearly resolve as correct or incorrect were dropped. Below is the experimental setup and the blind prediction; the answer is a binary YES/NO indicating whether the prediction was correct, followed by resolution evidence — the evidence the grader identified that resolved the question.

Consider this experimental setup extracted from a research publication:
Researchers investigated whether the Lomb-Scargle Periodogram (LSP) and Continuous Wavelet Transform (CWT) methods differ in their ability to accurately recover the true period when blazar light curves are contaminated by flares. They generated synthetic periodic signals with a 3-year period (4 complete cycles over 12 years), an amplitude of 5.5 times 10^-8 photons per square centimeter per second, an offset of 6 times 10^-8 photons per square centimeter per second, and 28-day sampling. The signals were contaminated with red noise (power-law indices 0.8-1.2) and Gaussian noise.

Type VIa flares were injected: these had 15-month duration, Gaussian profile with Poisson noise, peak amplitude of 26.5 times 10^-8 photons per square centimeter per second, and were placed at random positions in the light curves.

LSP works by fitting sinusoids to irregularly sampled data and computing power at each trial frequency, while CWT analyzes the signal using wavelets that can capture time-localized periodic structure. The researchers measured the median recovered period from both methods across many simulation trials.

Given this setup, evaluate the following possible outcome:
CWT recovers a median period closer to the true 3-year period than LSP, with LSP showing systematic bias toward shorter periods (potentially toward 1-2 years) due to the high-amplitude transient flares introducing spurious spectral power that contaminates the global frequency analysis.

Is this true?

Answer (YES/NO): NO